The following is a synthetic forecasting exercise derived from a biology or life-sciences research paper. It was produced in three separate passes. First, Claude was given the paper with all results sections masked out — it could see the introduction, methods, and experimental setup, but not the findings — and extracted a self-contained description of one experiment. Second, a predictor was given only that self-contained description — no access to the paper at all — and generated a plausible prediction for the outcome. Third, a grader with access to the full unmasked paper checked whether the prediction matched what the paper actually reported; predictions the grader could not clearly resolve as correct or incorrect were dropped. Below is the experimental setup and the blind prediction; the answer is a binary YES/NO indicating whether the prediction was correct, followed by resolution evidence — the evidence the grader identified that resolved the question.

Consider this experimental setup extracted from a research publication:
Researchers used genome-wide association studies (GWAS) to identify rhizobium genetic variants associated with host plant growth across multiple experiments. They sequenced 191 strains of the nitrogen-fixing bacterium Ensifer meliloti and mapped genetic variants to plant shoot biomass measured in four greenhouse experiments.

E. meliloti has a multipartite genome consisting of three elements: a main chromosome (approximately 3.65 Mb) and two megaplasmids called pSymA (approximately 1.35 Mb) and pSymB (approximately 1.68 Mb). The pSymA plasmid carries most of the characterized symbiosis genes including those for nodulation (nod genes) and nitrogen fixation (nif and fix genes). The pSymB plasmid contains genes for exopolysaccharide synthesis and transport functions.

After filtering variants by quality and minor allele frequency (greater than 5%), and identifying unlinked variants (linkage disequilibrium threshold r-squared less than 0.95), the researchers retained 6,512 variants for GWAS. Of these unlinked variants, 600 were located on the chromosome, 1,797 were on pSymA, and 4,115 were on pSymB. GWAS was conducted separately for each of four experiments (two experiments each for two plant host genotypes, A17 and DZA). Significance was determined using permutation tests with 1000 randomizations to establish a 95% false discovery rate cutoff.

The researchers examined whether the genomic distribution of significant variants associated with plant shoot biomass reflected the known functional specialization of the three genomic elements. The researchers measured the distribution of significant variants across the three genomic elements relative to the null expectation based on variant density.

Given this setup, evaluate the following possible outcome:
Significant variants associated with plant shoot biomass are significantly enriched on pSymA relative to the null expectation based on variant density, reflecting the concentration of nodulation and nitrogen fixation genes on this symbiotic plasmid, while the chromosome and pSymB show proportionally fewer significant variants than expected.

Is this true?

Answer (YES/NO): NO